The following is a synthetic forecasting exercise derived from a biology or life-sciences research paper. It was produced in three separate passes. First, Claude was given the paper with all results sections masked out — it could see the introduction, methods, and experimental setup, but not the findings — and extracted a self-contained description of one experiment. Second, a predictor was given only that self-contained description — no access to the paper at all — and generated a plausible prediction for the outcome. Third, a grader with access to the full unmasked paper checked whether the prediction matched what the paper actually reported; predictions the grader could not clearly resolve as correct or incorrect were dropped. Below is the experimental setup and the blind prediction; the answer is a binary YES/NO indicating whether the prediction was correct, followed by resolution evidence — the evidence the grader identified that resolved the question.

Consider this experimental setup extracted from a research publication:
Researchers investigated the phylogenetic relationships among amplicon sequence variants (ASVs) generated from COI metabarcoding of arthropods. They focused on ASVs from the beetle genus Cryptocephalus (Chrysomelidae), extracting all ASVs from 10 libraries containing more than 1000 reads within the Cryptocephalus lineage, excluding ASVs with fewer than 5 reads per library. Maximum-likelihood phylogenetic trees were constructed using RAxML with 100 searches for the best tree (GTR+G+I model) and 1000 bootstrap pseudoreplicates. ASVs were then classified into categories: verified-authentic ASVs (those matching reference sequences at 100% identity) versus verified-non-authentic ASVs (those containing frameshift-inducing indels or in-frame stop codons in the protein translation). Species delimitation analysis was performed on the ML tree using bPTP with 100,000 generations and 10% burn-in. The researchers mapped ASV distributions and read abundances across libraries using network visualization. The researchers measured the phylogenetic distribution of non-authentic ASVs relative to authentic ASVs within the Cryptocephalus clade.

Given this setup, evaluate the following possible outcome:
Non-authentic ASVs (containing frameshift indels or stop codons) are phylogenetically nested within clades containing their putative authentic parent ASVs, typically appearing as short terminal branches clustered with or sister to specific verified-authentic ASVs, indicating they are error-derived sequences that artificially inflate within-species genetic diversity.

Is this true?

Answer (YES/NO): NO